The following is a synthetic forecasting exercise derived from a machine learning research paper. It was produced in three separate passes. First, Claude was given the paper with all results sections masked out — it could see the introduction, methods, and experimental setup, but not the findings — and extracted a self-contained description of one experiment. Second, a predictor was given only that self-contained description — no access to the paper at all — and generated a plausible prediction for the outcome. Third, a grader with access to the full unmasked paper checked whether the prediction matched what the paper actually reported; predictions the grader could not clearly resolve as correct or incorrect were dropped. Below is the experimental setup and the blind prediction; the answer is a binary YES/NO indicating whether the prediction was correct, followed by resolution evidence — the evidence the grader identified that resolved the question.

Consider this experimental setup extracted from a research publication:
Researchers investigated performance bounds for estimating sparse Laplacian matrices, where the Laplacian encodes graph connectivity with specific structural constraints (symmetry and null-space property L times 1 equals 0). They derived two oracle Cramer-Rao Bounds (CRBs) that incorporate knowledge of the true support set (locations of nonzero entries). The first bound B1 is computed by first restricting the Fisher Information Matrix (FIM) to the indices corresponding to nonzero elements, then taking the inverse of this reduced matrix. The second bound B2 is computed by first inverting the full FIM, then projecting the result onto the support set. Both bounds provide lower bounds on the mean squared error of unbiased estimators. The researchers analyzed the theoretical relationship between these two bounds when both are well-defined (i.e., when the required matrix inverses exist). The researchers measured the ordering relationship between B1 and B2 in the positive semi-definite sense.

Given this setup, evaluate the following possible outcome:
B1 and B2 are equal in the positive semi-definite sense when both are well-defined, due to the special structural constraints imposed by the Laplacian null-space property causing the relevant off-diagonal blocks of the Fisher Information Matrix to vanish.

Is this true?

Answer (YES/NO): NO